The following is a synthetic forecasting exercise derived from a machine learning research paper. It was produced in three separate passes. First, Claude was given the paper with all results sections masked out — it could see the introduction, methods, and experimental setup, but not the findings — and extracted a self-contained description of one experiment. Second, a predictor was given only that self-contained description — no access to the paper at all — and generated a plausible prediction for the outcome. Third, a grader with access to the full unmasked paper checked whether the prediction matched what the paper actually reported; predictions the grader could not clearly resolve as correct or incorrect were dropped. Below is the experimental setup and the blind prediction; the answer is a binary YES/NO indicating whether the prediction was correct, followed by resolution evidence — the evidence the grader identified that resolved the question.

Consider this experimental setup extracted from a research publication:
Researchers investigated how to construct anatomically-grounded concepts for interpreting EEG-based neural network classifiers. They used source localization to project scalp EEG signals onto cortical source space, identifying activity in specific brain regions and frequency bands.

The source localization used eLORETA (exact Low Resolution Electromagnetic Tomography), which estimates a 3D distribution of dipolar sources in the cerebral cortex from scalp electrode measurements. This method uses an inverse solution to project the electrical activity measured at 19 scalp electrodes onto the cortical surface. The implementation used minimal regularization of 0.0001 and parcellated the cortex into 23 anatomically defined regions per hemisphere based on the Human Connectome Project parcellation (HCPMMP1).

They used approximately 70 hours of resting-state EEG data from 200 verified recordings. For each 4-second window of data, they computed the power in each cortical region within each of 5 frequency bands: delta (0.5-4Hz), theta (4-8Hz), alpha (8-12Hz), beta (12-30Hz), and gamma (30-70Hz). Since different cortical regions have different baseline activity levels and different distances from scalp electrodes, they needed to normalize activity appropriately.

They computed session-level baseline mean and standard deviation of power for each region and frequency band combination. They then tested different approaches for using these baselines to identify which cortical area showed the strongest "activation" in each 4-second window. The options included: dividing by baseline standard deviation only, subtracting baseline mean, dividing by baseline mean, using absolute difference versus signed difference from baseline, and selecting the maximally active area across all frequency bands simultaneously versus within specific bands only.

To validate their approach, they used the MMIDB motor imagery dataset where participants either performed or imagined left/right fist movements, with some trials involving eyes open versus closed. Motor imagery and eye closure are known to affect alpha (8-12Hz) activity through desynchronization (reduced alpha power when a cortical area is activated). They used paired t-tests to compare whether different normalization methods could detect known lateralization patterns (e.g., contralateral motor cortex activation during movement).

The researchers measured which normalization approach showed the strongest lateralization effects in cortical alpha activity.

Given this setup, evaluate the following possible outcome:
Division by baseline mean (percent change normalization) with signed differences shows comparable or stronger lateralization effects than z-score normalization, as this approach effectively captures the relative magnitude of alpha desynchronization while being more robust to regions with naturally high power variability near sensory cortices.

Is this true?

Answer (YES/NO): NO